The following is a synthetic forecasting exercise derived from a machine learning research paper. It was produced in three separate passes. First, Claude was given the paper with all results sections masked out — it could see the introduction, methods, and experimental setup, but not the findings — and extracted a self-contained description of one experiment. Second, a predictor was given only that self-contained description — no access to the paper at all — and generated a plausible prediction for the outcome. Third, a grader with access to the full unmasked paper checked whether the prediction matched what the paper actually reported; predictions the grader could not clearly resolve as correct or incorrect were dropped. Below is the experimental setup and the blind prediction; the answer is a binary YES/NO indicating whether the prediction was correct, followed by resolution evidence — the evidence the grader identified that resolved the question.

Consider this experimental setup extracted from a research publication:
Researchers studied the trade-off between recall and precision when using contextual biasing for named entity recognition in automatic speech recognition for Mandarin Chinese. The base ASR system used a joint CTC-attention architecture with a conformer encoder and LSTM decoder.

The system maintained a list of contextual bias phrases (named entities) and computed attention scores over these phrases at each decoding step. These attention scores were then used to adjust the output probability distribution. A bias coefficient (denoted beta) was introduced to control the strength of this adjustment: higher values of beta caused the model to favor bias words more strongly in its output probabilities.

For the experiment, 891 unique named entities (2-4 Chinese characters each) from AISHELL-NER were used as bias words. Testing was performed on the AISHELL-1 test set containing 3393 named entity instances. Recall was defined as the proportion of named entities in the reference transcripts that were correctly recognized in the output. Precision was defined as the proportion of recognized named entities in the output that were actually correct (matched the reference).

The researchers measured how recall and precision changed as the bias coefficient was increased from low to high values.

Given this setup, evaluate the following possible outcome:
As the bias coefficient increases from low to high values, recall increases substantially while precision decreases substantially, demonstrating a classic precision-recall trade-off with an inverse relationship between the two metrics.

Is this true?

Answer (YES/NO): YES